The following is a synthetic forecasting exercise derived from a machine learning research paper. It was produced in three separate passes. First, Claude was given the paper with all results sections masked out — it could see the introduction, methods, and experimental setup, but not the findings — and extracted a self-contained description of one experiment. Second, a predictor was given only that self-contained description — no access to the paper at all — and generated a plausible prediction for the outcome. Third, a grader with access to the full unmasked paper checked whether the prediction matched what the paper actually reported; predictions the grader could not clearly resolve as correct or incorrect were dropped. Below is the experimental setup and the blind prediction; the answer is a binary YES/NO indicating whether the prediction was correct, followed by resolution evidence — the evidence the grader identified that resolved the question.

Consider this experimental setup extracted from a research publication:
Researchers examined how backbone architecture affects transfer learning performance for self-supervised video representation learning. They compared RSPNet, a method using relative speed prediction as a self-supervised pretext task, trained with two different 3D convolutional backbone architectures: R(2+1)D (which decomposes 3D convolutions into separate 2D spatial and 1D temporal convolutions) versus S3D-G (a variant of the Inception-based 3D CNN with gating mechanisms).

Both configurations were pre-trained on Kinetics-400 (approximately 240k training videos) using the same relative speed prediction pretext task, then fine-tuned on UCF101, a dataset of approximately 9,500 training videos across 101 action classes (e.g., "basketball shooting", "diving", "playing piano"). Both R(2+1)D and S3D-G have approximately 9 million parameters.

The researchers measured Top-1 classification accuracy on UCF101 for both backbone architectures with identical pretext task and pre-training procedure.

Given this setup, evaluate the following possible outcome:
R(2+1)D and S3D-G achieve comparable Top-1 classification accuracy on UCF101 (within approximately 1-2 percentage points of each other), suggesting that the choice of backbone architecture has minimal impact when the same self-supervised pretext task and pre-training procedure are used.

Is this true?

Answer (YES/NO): NO